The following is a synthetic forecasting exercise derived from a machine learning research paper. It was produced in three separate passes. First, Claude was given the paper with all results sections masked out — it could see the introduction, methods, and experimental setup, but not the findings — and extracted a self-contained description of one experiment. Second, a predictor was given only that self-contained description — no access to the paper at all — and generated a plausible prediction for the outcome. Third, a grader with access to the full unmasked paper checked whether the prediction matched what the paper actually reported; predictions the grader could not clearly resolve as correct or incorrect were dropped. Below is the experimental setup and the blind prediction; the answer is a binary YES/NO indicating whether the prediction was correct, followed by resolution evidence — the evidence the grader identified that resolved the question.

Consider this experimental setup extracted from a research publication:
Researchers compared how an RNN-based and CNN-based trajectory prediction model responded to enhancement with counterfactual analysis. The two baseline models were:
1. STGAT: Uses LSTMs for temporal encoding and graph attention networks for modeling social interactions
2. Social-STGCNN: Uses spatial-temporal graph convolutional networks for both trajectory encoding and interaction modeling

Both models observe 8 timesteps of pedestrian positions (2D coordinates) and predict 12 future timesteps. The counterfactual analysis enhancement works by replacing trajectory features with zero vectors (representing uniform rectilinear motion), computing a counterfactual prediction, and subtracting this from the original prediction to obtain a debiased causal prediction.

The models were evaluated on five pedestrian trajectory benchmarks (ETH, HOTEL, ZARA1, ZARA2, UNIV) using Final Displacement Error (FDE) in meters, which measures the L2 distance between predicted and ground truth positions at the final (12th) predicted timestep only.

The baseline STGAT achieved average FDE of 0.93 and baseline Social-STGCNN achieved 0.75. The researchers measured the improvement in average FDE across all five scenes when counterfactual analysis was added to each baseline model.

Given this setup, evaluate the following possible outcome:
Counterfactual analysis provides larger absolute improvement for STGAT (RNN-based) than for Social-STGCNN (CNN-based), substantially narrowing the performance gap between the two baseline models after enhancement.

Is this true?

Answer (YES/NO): YES